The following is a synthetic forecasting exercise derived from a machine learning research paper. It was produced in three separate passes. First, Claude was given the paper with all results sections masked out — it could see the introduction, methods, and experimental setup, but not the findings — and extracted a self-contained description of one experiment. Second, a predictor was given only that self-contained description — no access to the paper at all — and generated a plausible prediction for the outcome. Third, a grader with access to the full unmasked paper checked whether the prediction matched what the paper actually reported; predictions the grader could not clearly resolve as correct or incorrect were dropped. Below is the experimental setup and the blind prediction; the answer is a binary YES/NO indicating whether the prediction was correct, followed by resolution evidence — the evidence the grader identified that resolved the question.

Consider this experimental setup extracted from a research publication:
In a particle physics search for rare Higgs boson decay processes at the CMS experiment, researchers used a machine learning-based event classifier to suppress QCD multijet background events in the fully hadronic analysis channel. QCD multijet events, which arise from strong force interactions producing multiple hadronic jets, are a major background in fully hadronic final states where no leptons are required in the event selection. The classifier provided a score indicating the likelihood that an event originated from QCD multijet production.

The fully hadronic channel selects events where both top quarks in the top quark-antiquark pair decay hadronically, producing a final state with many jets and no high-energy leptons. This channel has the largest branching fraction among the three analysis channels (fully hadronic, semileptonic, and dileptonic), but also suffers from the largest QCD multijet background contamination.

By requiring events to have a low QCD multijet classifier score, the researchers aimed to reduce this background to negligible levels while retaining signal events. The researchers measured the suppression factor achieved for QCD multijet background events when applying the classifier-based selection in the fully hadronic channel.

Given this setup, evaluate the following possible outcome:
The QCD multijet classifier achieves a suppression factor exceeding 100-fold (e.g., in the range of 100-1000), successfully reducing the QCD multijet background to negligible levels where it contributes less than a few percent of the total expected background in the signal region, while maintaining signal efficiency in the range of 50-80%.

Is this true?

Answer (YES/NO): NO